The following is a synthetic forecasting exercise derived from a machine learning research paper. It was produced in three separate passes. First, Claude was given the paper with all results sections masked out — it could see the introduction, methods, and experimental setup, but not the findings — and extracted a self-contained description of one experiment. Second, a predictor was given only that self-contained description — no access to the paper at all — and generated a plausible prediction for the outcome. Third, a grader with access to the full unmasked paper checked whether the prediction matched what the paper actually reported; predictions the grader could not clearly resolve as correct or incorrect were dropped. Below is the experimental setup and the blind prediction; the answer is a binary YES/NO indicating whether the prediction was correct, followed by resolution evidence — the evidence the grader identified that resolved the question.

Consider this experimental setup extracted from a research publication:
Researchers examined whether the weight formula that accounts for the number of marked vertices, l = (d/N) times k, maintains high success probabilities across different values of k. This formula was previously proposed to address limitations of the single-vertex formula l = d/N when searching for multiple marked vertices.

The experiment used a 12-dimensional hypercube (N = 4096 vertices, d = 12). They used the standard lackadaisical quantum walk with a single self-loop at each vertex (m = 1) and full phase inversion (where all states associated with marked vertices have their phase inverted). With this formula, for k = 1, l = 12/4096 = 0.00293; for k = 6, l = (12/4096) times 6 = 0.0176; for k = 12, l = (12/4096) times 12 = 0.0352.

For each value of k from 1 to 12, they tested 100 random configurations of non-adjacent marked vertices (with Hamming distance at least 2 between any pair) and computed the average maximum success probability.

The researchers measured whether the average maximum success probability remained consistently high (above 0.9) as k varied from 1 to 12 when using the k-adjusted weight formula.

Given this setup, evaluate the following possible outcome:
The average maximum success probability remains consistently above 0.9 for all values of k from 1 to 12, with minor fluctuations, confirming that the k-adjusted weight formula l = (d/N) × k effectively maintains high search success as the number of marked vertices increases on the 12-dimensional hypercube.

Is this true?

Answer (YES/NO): YES